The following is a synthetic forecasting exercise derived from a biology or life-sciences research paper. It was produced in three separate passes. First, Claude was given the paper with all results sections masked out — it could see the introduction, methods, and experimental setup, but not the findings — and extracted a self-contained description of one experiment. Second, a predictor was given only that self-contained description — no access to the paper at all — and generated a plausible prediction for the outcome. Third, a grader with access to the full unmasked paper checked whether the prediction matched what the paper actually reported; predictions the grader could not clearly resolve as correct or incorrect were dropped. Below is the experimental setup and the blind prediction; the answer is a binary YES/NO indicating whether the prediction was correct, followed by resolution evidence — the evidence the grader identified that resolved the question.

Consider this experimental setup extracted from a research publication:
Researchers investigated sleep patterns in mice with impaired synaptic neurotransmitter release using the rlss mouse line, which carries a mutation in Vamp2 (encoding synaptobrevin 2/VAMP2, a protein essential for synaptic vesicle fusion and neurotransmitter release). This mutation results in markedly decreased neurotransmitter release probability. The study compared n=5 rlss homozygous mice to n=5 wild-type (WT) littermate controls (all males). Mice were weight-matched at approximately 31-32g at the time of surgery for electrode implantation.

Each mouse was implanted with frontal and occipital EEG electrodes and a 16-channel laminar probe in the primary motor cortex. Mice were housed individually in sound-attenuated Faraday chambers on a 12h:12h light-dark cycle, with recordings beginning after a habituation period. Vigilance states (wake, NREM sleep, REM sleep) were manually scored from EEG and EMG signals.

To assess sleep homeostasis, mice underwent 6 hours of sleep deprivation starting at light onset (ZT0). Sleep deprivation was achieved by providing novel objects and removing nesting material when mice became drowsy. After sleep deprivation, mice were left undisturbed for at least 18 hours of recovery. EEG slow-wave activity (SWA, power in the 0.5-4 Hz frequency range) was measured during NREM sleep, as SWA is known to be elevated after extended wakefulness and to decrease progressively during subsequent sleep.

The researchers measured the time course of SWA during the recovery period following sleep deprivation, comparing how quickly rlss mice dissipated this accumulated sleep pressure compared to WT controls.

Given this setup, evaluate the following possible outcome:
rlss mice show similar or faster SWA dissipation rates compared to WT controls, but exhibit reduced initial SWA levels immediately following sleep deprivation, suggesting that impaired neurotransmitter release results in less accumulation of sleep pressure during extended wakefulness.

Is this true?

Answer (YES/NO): NO